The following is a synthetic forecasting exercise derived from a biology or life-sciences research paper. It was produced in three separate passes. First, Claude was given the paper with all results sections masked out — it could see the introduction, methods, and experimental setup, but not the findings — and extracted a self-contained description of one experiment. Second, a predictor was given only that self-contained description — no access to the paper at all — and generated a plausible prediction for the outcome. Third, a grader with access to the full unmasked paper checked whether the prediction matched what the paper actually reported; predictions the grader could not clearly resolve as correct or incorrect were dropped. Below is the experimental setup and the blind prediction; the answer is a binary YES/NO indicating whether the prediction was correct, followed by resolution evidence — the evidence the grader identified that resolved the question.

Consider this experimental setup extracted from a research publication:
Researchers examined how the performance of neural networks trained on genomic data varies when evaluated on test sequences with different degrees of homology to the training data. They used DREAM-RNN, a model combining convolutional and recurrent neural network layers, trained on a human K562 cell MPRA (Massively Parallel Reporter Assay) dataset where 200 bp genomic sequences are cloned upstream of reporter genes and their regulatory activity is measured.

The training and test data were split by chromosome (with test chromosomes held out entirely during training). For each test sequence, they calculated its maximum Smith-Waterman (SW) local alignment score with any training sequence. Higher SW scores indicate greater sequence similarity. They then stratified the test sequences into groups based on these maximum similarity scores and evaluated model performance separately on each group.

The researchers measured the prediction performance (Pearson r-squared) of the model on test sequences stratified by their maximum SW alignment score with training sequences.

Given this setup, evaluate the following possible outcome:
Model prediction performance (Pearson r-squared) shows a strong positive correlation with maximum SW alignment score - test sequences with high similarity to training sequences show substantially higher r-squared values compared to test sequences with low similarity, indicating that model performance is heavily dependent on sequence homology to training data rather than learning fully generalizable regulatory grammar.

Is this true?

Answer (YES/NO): YES